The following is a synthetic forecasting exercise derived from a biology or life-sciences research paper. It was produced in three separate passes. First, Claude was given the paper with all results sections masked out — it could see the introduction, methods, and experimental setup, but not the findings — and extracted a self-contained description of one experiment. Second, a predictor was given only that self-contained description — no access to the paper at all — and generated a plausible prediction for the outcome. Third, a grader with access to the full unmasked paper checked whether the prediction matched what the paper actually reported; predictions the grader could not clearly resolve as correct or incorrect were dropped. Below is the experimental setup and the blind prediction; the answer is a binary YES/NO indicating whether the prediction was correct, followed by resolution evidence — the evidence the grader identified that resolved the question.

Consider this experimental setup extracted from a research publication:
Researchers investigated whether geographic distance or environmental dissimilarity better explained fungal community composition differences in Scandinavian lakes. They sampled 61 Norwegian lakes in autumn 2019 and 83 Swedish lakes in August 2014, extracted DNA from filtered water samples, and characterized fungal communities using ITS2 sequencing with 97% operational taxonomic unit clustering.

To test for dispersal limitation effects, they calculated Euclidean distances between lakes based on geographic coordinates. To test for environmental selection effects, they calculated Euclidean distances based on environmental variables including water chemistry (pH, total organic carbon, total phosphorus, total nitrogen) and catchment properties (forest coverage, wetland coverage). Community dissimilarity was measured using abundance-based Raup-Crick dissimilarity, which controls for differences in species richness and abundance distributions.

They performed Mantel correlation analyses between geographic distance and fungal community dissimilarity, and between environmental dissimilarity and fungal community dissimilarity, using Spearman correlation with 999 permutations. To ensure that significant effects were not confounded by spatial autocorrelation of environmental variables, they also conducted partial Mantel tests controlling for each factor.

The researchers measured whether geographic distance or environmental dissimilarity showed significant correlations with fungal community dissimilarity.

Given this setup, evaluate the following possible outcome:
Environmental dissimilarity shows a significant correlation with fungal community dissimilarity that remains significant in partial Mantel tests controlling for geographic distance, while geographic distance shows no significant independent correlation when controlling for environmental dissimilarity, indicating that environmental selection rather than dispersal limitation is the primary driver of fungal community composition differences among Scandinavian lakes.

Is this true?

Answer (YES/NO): NO